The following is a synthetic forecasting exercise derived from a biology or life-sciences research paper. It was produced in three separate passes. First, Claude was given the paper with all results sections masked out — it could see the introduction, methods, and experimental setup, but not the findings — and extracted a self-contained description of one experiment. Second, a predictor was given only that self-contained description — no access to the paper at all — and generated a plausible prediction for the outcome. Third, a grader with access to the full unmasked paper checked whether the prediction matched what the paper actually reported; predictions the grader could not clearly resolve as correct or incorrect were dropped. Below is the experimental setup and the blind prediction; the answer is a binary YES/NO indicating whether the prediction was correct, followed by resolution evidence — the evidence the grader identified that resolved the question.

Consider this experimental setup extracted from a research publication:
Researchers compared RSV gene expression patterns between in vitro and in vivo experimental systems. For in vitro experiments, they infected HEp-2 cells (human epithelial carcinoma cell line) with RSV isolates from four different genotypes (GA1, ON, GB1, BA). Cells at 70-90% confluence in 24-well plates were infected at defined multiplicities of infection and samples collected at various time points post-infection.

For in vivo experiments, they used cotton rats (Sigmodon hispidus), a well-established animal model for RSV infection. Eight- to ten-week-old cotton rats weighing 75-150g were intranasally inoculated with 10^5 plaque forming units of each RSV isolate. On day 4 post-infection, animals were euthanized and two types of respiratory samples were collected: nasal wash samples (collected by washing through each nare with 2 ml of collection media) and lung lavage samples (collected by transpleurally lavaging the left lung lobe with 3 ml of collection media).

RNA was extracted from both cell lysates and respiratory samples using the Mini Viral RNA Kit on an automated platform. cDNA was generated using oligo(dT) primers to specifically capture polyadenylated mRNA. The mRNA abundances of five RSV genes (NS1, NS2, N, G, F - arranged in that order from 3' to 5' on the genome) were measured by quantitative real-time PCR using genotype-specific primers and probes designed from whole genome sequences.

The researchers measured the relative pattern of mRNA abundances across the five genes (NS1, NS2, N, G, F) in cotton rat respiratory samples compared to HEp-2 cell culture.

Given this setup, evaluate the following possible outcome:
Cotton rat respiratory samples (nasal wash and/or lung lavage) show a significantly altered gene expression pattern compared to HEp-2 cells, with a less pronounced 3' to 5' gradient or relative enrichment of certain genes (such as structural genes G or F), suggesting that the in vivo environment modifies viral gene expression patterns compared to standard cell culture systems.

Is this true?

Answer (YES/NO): NO